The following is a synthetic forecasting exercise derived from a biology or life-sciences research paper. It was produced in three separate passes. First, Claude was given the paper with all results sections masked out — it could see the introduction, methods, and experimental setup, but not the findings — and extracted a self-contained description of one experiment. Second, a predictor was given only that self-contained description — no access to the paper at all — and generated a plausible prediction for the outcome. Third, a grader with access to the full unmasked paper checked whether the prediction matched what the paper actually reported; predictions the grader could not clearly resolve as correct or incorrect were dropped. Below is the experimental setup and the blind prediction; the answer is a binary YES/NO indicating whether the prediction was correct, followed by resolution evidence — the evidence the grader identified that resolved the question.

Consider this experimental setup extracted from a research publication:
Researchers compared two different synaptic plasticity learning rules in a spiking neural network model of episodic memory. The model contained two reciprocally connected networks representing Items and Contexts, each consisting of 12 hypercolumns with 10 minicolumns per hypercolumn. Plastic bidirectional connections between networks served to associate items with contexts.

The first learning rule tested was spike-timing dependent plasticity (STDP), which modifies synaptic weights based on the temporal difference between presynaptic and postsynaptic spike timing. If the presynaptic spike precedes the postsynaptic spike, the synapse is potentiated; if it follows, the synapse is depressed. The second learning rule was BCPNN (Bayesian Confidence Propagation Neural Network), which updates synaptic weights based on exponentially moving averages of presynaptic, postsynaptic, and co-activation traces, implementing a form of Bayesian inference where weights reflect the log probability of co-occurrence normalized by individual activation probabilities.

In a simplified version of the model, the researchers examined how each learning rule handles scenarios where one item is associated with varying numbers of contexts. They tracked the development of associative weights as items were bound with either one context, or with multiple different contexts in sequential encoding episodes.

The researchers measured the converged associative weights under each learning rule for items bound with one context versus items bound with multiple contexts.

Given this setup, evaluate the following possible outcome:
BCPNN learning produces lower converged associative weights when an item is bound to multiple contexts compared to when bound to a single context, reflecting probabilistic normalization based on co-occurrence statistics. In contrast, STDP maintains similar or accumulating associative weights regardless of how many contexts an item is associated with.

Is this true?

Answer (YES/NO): YES